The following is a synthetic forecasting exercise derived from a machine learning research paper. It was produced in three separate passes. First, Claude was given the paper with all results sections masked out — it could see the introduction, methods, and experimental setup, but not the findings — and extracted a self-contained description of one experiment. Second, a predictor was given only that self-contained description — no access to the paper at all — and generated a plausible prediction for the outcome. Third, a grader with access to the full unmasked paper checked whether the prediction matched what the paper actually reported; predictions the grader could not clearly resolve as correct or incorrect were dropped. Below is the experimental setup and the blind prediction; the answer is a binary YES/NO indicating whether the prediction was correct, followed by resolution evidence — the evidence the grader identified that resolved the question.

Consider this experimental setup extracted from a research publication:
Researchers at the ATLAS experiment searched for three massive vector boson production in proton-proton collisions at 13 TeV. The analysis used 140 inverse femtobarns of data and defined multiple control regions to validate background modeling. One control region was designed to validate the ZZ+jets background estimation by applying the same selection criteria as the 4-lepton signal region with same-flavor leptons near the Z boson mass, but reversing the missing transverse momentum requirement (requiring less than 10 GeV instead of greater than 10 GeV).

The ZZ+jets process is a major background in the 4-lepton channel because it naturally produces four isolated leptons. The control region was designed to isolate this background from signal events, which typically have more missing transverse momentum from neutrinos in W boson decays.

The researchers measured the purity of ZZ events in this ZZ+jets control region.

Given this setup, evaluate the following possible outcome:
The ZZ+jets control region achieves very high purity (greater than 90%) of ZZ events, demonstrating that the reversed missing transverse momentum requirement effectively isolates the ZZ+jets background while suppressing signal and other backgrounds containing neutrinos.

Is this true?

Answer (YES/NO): YES